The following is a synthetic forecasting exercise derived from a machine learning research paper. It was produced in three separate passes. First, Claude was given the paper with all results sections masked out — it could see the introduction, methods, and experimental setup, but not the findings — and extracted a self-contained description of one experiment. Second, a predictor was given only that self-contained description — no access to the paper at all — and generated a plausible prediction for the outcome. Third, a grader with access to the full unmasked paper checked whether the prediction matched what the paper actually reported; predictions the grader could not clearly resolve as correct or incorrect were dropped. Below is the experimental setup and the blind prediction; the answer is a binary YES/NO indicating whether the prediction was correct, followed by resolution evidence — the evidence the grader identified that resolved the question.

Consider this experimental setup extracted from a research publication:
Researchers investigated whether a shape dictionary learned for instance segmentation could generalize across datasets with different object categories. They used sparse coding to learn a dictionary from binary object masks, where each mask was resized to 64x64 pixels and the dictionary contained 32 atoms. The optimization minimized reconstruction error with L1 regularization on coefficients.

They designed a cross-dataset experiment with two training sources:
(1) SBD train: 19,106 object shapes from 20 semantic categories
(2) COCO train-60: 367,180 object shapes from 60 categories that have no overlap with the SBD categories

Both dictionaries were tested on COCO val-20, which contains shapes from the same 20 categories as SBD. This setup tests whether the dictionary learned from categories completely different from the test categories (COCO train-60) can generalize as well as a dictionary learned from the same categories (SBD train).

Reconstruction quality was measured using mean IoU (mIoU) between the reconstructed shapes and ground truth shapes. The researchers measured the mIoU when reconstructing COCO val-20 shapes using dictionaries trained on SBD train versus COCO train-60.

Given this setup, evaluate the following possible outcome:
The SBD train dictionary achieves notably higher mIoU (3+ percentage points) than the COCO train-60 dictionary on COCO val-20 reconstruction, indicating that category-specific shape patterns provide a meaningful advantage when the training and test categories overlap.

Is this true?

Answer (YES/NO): NO